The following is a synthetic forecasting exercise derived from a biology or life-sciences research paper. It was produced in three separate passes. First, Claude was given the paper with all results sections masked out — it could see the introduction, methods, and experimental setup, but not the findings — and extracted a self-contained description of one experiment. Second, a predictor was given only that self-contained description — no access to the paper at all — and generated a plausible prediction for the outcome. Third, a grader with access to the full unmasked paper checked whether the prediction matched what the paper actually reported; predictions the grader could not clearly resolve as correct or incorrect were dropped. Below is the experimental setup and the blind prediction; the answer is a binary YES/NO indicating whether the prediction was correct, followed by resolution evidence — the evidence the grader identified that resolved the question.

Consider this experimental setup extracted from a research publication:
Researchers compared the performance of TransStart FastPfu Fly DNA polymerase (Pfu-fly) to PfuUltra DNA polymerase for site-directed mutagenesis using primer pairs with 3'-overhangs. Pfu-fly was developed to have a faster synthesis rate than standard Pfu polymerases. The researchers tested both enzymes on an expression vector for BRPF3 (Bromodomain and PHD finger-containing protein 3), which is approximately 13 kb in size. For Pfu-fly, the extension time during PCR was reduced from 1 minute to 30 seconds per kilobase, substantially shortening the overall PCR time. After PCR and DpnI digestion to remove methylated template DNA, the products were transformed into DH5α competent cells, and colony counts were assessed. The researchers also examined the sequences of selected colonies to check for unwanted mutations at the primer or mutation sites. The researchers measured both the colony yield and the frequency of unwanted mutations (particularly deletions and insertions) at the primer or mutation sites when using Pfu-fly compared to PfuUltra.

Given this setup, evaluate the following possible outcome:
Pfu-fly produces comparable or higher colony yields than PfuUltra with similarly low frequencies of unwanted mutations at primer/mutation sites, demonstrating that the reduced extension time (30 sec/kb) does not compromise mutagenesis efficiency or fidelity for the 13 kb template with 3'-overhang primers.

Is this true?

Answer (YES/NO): NO